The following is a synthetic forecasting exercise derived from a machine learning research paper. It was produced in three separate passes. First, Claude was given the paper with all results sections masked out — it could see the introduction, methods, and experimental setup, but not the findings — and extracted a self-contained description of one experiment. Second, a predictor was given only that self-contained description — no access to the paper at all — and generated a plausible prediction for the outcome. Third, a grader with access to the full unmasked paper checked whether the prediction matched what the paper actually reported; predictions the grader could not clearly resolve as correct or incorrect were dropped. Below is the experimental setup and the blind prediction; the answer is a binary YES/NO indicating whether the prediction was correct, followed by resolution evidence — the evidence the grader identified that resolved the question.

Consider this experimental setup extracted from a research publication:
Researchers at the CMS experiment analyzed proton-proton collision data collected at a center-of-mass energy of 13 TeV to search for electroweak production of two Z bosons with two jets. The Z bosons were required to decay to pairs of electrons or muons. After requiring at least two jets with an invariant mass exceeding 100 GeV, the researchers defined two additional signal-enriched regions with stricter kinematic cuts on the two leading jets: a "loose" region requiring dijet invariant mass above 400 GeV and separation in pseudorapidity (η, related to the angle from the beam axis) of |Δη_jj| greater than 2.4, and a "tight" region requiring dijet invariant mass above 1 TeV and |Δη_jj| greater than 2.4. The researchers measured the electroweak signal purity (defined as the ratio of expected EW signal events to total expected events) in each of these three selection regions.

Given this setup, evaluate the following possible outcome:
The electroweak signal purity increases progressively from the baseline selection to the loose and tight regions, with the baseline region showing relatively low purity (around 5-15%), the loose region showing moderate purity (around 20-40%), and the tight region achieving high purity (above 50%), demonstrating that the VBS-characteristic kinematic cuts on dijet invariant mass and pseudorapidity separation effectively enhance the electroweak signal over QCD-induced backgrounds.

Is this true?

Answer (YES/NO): NO